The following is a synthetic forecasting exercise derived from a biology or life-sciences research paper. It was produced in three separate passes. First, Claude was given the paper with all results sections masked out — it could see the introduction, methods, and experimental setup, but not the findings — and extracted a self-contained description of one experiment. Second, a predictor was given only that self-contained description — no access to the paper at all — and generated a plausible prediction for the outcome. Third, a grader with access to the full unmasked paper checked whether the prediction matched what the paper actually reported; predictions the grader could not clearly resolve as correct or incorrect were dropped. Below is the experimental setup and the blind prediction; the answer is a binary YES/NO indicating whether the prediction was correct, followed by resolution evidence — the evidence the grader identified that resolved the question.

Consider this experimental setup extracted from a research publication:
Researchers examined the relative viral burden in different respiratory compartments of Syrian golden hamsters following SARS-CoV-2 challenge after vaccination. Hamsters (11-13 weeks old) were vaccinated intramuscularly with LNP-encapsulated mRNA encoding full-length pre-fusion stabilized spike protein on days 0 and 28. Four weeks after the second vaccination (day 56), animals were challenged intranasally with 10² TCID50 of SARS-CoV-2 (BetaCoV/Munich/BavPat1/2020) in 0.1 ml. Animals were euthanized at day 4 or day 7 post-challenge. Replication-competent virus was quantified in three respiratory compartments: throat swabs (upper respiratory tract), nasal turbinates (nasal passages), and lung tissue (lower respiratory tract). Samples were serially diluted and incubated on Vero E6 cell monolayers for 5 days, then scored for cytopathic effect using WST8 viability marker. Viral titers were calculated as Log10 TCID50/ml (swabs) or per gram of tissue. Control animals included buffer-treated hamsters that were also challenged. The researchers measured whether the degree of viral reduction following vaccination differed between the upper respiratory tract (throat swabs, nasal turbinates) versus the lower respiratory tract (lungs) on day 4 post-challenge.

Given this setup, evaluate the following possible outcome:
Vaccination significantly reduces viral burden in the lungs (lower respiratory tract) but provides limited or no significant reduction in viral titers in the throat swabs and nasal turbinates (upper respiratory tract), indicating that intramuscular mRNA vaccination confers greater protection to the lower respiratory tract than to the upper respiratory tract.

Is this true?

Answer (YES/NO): NO